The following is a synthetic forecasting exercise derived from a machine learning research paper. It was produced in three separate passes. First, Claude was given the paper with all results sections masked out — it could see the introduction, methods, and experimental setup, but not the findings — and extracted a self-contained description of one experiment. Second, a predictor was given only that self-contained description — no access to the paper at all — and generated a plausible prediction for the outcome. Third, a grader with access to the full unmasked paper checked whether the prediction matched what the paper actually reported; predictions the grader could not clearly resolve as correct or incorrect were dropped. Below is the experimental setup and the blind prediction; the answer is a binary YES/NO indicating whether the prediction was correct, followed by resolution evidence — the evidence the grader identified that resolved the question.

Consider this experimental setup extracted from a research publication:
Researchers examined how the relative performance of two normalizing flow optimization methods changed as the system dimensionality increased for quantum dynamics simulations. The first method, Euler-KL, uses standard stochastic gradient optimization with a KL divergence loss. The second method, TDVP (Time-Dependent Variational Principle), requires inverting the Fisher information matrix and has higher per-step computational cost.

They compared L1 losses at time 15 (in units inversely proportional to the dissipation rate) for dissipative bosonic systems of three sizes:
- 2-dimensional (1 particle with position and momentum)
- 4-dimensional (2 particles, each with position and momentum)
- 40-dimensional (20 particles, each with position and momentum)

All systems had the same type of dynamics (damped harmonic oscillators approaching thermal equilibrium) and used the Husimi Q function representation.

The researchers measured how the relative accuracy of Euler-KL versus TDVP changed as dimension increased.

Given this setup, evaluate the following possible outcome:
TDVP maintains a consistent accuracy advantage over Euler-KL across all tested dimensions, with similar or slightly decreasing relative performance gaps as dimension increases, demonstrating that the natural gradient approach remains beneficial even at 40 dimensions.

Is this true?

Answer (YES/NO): NO